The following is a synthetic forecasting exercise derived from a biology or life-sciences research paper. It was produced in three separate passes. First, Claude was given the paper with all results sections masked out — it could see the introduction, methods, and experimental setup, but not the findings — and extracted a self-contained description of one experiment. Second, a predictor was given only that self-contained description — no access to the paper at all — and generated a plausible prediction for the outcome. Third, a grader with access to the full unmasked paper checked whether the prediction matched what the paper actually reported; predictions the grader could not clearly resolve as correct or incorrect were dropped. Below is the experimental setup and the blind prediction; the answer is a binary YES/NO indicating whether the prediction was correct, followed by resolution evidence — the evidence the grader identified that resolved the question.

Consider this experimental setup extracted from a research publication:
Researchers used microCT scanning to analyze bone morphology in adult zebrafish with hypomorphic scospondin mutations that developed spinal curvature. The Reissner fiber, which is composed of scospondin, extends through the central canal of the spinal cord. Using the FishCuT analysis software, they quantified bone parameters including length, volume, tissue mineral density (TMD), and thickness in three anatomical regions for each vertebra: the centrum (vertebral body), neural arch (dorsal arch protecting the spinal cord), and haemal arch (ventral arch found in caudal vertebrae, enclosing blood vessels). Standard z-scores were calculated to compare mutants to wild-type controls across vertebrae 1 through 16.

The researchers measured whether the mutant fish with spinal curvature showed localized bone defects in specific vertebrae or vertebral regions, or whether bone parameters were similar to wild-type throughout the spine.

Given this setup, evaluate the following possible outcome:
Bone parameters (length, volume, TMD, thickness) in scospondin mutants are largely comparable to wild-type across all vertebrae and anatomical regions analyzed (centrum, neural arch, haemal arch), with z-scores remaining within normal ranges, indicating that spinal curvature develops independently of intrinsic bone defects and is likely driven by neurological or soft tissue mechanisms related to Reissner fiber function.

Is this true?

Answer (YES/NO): NO